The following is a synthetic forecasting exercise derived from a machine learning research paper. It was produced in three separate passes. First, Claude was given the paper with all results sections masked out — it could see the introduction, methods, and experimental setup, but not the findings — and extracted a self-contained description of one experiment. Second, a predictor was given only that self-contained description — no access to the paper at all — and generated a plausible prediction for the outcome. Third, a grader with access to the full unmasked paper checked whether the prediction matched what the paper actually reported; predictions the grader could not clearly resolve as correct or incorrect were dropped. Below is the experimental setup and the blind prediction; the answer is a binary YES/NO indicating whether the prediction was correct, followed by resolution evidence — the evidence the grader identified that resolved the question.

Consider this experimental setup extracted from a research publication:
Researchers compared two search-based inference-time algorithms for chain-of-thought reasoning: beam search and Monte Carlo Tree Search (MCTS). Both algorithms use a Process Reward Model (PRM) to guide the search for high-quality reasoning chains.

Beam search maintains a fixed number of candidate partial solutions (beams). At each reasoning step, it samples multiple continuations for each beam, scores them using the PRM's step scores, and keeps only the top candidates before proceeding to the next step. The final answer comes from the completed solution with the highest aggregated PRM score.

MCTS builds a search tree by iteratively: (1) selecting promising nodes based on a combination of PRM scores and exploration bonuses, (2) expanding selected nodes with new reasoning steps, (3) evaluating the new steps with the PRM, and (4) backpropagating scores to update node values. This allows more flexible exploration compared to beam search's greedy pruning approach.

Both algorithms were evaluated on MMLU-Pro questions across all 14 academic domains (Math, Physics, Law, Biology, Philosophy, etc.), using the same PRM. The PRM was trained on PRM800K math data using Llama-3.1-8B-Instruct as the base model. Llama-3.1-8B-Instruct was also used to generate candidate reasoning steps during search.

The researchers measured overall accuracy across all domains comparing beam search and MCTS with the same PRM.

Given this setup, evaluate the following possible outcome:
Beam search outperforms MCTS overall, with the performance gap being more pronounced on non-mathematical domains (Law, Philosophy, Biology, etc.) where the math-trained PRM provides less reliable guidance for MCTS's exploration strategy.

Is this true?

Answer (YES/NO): NO